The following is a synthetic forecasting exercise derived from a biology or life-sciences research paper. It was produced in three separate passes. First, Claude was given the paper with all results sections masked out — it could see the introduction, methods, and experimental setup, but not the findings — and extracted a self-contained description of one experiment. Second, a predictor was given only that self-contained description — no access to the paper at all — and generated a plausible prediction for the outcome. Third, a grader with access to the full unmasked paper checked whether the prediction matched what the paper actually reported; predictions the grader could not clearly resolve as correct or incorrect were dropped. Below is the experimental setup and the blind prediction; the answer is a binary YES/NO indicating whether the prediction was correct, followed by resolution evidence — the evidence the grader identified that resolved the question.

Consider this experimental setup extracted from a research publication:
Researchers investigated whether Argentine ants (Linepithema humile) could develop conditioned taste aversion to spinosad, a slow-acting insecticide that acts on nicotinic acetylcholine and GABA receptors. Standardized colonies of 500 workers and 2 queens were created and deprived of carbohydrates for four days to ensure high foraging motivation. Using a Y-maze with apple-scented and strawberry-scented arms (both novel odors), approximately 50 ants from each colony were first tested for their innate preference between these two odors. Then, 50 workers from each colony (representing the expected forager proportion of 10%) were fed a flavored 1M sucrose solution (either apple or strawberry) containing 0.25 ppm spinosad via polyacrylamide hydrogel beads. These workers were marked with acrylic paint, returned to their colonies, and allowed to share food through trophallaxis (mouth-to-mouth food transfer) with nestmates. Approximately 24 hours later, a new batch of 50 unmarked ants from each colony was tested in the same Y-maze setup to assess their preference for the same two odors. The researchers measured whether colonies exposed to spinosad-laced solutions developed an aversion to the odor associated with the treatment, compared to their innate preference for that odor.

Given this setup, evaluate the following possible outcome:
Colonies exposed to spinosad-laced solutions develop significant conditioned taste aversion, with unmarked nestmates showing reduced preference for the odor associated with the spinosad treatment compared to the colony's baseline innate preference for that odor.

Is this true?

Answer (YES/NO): NO